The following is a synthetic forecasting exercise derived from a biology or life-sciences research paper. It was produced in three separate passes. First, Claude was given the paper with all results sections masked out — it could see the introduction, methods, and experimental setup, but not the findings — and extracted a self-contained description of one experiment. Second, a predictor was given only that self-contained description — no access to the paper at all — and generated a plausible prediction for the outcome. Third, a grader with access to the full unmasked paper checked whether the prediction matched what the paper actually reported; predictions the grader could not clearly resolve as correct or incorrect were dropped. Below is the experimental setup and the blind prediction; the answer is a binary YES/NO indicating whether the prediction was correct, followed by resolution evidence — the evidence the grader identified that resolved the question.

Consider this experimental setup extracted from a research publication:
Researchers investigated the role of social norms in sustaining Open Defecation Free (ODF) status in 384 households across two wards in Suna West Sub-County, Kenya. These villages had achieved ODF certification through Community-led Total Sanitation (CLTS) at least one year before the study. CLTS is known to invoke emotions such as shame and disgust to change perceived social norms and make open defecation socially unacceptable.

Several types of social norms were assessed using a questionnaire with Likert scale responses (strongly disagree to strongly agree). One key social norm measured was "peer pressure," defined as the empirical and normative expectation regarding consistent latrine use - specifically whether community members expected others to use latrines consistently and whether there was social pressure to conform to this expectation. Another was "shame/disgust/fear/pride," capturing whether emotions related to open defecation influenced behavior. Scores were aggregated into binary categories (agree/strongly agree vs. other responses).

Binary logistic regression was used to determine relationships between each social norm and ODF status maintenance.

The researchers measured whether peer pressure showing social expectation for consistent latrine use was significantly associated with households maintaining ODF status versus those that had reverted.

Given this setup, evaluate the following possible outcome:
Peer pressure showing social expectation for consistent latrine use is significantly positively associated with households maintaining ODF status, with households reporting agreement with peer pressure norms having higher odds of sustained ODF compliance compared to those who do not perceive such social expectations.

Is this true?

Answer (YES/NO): NO